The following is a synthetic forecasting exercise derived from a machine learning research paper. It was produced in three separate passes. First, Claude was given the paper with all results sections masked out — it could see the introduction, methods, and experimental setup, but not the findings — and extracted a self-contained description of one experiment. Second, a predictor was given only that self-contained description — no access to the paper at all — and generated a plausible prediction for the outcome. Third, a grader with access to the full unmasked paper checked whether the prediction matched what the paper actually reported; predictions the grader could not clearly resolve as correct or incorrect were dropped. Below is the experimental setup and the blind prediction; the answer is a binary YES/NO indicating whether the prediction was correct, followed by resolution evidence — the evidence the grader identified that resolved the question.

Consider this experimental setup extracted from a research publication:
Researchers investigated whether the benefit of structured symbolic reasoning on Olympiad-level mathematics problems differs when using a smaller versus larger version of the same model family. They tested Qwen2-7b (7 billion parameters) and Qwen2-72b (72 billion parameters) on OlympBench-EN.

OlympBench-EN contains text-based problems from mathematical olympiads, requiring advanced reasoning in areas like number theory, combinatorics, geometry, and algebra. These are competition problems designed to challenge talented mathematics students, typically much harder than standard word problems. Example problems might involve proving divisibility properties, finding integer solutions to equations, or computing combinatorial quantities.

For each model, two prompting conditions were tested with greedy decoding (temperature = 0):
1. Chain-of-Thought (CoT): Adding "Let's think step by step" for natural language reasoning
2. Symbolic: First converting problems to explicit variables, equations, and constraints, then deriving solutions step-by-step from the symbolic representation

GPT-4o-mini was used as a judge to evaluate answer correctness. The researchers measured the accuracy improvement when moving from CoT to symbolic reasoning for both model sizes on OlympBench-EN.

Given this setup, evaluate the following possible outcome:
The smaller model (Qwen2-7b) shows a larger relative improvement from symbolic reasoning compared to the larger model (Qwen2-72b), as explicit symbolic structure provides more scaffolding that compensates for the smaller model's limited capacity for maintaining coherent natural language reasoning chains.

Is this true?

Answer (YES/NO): YES